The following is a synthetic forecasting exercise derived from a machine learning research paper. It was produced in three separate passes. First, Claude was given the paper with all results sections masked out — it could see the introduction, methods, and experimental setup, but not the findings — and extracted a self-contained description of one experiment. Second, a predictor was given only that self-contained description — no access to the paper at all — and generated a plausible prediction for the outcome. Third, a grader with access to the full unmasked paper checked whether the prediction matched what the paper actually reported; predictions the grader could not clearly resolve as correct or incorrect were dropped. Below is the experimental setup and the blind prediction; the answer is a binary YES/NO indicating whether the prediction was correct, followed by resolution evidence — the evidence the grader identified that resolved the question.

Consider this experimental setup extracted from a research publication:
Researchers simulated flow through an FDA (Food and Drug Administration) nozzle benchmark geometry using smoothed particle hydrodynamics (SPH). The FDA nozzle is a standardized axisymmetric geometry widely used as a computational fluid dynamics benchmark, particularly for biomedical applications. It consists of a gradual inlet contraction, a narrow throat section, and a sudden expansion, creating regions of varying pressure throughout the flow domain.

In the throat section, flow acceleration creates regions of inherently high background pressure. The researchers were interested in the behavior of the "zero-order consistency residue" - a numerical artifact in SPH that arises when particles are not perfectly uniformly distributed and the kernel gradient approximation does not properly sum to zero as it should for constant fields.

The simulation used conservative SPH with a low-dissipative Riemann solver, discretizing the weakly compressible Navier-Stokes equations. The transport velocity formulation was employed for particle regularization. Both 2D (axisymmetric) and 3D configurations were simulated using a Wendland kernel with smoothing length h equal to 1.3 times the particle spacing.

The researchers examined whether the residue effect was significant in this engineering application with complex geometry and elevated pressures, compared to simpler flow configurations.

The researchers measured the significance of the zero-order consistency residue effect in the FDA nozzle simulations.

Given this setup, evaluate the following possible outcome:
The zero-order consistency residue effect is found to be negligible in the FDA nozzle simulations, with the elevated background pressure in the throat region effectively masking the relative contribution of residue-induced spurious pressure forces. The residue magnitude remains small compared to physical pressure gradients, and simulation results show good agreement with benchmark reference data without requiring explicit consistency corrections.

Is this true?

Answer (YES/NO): NO